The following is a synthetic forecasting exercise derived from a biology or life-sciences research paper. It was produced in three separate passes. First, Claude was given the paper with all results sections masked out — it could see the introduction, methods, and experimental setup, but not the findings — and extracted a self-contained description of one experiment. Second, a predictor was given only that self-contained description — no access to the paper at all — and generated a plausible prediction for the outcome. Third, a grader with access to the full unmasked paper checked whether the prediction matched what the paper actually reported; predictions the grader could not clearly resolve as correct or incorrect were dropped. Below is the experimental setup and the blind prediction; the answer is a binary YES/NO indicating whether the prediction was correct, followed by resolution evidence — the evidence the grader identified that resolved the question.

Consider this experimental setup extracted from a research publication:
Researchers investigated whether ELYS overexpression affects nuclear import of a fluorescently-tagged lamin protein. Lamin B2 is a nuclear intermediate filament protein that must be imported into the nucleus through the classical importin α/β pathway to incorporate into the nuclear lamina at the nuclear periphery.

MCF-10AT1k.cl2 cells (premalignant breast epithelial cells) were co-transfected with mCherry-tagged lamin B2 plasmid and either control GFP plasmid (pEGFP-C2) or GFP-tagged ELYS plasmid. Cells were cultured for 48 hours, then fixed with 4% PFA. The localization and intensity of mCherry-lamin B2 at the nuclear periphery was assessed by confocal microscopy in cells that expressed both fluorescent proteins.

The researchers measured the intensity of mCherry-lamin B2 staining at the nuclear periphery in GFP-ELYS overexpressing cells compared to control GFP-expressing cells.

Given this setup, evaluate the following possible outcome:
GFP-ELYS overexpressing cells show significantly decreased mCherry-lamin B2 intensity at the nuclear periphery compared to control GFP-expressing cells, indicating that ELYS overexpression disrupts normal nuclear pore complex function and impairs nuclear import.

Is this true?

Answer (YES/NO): NO